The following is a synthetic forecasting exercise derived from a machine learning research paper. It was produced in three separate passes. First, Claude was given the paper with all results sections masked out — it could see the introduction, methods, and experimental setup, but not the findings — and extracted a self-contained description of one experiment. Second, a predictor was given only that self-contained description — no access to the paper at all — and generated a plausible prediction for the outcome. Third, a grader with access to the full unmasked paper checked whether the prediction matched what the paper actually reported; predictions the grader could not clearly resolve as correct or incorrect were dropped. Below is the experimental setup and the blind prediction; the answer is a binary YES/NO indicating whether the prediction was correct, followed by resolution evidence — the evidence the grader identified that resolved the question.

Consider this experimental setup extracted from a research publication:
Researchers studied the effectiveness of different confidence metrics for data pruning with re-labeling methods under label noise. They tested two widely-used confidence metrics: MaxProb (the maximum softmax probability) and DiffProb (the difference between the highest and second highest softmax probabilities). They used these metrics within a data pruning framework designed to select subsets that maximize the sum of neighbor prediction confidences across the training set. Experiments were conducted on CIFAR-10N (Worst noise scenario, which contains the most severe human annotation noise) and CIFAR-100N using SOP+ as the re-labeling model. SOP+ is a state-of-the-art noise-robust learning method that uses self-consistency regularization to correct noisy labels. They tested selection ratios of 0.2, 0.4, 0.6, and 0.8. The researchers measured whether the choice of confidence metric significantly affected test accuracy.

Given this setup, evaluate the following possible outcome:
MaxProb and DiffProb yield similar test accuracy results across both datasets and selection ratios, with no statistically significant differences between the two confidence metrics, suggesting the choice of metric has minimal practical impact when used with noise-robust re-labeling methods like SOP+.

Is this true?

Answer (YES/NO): YES